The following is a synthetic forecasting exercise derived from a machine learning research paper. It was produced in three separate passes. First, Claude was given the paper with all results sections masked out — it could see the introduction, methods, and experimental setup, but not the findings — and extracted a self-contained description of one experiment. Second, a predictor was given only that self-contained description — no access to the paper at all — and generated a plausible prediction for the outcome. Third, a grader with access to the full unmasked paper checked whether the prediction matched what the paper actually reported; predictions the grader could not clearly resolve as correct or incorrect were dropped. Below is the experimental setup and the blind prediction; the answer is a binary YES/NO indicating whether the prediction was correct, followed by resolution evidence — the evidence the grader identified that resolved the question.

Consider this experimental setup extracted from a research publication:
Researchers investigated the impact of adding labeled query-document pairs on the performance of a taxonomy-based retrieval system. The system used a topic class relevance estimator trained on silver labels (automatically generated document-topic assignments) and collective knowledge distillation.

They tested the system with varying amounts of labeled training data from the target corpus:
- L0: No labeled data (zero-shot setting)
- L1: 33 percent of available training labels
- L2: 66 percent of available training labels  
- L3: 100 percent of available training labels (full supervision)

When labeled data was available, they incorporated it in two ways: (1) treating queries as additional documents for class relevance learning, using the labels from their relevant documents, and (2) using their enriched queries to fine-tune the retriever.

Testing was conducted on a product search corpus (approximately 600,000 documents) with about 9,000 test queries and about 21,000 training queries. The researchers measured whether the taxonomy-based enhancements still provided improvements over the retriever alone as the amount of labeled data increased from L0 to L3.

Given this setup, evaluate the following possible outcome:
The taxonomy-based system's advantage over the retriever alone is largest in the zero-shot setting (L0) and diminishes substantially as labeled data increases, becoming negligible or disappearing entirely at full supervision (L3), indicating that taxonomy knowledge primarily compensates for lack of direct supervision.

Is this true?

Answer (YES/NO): NO